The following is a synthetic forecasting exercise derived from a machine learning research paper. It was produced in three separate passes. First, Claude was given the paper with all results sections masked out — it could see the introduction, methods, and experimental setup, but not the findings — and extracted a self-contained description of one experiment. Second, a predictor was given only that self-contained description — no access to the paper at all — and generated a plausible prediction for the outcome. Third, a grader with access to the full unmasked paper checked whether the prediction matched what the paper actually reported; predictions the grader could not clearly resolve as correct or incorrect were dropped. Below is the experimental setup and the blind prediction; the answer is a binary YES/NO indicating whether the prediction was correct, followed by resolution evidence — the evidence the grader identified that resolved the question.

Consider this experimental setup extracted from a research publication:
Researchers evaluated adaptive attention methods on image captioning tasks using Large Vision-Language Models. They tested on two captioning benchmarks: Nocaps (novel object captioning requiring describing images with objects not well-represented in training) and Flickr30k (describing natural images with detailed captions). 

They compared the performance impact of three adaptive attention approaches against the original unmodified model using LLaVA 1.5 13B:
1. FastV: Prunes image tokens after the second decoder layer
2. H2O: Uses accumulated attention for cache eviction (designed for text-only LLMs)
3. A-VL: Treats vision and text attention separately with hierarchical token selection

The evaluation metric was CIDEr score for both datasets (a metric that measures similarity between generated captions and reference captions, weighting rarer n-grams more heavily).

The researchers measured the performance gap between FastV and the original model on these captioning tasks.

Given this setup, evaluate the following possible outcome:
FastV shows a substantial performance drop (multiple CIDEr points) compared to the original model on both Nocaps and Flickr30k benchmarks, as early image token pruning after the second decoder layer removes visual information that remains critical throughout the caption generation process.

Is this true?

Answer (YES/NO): NO